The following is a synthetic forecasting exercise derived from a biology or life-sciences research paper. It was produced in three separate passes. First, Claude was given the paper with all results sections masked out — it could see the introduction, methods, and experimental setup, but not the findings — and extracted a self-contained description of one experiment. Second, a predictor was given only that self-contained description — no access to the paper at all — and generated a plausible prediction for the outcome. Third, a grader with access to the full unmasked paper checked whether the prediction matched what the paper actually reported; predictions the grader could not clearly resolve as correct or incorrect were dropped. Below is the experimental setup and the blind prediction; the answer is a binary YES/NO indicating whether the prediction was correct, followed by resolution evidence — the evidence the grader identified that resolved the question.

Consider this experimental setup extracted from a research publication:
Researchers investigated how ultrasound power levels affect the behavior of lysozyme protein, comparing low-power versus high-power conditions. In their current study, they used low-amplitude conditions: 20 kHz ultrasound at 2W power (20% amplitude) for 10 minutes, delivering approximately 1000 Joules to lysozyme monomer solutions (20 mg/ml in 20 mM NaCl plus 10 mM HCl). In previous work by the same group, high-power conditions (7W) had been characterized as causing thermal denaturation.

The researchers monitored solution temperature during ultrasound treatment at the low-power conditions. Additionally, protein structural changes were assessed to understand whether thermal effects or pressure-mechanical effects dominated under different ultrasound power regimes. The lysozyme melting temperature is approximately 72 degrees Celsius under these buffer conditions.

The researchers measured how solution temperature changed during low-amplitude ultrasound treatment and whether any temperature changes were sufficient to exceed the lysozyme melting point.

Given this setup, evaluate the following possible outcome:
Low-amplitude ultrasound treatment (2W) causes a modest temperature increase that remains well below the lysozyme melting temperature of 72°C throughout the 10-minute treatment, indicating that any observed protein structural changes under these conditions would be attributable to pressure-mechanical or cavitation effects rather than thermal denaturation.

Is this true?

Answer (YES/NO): NO